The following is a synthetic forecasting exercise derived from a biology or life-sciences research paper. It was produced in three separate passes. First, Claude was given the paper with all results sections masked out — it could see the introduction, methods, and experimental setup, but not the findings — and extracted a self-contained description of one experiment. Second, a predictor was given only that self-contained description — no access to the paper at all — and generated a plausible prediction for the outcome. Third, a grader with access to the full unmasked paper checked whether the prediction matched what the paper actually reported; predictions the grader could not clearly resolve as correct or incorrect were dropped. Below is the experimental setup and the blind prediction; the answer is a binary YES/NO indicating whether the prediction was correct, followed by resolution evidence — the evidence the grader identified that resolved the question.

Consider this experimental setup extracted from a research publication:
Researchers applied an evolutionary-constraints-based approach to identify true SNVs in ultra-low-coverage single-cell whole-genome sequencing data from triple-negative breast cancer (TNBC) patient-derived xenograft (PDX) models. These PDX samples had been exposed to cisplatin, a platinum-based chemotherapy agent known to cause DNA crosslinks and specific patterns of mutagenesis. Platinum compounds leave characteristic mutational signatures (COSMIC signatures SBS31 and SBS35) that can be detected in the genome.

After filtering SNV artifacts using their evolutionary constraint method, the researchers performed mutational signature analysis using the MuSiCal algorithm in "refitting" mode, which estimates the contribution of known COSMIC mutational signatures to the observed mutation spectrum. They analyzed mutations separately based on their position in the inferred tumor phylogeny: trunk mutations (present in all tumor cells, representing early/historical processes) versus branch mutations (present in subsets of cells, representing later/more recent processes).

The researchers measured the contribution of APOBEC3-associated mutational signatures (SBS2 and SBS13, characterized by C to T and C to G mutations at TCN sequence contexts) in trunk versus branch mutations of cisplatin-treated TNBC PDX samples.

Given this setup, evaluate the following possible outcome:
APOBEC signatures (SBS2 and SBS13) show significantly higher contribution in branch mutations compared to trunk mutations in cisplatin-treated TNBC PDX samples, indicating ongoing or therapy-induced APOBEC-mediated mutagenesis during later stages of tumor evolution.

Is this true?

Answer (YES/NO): NO